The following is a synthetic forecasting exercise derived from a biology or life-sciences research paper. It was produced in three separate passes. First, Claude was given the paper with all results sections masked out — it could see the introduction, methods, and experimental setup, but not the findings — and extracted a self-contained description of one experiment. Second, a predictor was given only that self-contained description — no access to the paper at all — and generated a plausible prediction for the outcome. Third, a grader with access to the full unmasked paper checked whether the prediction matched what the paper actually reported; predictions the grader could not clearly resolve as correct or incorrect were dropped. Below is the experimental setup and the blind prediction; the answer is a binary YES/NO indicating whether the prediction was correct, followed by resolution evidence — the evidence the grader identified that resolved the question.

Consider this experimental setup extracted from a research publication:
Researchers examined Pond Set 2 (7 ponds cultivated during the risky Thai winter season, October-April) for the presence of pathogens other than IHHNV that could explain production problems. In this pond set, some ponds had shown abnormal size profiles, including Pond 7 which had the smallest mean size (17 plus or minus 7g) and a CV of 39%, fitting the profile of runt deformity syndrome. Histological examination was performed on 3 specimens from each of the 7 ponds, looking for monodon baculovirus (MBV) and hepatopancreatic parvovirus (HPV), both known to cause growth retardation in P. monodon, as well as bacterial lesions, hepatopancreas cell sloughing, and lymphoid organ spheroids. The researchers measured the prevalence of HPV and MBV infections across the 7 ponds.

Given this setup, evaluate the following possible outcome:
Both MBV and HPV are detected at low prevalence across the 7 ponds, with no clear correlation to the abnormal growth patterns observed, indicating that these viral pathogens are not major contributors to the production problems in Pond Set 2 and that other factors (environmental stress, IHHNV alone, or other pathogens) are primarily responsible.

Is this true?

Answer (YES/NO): NO